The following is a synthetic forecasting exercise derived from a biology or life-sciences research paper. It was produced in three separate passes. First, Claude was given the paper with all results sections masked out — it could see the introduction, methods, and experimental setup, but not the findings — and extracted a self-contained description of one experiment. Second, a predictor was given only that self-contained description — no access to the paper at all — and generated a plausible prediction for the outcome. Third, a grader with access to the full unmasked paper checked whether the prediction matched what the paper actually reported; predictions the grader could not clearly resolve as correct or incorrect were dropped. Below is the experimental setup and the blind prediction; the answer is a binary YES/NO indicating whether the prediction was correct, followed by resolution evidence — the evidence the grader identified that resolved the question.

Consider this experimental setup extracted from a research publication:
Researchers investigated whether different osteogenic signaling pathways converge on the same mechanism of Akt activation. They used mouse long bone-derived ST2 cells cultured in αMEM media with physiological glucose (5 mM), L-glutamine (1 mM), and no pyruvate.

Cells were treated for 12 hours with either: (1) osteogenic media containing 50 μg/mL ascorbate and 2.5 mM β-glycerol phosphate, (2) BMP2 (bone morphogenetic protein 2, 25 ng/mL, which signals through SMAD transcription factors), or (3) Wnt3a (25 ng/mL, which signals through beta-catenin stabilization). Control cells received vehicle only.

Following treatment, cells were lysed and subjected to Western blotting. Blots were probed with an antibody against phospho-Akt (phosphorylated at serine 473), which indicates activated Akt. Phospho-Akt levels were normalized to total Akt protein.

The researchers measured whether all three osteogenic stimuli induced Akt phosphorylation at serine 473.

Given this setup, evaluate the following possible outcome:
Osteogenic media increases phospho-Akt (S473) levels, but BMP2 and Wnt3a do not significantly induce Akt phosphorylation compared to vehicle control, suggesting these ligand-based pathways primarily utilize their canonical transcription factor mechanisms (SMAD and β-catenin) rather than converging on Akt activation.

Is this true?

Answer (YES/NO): NO